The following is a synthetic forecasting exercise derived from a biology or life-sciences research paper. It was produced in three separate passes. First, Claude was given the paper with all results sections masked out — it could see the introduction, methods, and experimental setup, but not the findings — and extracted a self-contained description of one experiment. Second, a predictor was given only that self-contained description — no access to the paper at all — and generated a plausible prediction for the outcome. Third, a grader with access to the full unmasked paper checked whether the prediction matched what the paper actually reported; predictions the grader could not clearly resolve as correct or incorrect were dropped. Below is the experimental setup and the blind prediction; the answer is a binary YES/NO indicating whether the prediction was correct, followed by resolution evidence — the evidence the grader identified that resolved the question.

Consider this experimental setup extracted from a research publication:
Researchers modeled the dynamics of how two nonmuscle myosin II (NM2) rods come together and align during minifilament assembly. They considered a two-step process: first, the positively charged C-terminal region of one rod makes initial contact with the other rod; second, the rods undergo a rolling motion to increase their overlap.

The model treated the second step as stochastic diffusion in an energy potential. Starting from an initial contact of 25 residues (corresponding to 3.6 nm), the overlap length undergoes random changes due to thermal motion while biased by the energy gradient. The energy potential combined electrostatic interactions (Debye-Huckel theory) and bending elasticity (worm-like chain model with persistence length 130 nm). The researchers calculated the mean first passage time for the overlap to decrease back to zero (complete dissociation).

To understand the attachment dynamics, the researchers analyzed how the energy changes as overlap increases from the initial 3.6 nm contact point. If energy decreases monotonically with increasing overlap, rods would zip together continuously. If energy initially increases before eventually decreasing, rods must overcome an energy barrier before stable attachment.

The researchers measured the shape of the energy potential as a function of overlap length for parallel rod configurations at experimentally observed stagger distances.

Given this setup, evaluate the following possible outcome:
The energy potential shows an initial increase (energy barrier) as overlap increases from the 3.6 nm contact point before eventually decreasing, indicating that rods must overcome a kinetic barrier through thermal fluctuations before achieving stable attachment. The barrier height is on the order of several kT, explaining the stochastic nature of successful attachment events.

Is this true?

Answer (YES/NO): NO